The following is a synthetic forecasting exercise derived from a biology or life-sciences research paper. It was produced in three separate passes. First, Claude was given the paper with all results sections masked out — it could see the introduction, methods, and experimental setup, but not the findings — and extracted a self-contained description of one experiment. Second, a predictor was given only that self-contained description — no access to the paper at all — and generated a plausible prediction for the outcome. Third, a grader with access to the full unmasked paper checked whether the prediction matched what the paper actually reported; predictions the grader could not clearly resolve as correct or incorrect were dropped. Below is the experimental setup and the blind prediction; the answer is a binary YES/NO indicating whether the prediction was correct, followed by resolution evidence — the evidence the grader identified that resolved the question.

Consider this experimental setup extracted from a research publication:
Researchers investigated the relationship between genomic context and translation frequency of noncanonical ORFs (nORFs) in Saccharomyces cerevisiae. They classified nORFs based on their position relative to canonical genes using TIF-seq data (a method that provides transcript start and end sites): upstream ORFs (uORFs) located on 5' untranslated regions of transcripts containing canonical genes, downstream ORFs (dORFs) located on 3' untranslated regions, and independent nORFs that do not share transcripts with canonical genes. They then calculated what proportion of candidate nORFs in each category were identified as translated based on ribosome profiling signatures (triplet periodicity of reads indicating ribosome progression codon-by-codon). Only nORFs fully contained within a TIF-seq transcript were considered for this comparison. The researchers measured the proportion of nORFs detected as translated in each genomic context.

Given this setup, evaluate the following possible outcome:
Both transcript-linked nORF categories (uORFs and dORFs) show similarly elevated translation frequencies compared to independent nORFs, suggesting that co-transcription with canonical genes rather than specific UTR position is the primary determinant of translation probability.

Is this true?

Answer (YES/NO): NO